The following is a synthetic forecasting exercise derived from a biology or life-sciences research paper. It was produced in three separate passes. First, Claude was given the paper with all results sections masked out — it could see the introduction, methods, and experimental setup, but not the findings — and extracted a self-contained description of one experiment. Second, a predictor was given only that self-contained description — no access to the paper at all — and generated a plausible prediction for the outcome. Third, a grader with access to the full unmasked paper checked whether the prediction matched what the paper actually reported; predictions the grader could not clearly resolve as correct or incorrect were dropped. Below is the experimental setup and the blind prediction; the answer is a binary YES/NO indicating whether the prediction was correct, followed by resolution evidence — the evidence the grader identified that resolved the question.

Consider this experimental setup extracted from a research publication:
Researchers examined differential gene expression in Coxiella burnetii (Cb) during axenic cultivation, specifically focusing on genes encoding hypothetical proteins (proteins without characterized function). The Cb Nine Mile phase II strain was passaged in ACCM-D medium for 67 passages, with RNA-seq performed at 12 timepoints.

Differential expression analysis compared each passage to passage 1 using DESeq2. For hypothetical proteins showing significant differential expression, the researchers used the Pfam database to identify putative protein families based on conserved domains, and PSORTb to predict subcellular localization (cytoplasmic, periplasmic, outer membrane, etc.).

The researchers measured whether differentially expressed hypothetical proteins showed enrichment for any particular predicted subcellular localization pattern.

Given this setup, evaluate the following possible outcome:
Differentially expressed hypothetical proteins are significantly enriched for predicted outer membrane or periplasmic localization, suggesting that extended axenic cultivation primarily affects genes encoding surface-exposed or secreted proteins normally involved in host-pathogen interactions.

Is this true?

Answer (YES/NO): NO